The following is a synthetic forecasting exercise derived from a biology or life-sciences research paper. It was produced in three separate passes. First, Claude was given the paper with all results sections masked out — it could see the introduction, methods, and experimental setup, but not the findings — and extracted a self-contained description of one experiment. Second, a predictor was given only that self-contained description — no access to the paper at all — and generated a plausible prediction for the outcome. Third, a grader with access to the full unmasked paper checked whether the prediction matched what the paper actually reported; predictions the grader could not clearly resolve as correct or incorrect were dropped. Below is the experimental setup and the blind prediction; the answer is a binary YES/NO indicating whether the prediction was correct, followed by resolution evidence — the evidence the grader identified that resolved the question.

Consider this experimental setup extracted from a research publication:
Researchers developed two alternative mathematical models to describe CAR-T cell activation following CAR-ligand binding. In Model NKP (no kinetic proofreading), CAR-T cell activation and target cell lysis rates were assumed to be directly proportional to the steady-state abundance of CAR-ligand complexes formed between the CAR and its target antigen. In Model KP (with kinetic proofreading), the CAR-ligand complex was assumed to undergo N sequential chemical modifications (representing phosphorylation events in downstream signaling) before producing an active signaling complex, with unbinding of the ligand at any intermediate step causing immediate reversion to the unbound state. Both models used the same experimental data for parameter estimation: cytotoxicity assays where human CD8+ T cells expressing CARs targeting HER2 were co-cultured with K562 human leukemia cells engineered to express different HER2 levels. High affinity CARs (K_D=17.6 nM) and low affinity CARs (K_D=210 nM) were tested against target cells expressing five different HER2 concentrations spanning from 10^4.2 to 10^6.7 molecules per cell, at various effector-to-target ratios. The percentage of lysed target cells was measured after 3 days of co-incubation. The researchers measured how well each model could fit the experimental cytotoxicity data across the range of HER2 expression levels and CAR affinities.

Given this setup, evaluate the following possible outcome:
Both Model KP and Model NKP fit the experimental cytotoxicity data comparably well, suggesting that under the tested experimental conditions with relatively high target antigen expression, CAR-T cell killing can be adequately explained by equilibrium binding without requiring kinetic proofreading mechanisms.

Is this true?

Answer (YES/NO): NO